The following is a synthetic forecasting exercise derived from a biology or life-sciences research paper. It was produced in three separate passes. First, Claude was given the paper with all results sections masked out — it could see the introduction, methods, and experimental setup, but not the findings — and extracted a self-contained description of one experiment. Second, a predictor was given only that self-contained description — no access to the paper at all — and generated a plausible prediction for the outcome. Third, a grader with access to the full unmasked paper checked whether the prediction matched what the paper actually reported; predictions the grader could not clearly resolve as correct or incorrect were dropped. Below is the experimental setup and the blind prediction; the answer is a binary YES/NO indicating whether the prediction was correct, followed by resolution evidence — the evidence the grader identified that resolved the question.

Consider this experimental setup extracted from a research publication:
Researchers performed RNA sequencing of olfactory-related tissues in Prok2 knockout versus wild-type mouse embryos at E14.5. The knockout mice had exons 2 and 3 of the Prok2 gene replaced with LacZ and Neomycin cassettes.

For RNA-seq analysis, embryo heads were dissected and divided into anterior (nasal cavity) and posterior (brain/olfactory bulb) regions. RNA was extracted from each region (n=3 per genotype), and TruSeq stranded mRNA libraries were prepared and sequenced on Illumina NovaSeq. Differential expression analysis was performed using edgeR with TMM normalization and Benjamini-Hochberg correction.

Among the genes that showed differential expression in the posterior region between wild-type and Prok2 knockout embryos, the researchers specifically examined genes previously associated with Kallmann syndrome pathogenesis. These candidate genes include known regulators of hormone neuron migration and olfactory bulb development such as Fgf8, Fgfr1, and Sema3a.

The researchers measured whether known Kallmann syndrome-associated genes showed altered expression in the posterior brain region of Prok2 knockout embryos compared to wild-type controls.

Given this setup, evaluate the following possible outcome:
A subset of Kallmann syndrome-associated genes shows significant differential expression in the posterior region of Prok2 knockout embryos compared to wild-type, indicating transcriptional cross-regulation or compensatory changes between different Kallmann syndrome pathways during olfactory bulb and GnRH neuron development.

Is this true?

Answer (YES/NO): YES